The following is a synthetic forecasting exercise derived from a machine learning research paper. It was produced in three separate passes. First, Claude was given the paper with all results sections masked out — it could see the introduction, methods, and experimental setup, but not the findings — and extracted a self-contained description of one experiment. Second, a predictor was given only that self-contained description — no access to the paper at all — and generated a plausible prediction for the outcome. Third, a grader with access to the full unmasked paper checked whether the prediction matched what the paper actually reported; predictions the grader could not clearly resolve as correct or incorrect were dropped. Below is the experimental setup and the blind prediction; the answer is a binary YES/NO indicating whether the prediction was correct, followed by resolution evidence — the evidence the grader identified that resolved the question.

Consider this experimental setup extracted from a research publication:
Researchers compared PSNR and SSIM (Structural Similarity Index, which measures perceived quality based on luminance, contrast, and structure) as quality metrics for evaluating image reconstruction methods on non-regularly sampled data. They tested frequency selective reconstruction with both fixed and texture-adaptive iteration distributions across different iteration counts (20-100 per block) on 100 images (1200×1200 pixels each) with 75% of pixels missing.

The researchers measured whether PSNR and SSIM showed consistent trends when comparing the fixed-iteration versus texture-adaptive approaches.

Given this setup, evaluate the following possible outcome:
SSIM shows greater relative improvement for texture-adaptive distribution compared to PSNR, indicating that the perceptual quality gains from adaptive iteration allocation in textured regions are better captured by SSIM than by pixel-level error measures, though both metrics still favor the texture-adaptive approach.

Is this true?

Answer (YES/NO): NO